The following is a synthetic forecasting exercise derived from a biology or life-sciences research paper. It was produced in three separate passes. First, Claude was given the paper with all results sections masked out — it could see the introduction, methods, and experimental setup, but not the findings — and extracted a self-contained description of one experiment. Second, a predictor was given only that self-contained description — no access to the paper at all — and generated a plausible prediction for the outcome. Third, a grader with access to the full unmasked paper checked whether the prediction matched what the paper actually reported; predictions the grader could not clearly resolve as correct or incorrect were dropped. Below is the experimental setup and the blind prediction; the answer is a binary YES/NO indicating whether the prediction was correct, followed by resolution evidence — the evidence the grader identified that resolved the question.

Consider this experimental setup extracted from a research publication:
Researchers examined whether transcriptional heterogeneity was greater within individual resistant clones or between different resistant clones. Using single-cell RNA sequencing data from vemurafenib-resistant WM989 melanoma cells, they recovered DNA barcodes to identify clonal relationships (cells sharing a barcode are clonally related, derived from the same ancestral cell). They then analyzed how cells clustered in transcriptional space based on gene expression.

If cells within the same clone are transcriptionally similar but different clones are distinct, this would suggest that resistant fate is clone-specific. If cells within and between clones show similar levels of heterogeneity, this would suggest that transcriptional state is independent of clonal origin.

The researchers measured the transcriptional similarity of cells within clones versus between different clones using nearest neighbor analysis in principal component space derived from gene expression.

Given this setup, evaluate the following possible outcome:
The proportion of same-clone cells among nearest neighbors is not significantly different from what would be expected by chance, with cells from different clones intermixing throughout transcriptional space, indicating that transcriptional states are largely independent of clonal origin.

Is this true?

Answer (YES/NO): NO